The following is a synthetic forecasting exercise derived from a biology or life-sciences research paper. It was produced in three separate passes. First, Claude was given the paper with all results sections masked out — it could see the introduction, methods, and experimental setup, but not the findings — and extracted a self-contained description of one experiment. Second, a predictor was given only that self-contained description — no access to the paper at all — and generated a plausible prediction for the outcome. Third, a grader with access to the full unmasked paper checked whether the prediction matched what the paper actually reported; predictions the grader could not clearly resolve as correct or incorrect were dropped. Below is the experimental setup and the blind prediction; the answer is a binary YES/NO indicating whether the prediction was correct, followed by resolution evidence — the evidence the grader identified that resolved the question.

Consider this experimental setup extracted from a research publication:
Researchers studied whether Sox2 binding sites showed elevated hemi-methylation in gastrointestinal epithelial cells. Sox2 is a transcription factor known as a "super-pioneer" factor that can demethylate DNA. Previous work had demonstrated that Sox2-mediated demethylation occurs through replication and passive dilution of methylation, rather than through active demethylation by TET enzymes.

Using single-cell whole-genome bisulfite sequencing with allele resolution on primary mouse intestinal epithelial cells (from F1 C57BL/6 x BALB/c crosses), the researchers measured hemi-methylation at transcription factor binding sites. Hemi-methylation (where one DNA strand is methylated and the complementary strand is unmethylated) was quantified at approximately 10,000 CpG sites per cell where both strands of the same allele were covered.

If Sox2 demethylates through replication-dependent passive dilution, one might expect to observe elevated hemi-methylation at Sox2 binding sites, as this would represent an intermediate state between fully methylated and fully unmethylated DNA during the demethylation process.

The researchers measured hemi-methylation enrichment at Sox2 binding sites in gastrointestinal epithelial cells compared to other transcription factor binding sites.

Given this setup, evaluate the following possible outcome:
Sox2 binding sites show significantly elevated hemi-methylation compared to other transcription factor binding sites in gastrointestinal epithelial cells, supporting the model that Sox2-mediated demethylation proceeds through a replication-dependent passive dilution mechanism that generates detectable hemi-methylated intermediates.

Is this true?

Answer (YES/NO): YES